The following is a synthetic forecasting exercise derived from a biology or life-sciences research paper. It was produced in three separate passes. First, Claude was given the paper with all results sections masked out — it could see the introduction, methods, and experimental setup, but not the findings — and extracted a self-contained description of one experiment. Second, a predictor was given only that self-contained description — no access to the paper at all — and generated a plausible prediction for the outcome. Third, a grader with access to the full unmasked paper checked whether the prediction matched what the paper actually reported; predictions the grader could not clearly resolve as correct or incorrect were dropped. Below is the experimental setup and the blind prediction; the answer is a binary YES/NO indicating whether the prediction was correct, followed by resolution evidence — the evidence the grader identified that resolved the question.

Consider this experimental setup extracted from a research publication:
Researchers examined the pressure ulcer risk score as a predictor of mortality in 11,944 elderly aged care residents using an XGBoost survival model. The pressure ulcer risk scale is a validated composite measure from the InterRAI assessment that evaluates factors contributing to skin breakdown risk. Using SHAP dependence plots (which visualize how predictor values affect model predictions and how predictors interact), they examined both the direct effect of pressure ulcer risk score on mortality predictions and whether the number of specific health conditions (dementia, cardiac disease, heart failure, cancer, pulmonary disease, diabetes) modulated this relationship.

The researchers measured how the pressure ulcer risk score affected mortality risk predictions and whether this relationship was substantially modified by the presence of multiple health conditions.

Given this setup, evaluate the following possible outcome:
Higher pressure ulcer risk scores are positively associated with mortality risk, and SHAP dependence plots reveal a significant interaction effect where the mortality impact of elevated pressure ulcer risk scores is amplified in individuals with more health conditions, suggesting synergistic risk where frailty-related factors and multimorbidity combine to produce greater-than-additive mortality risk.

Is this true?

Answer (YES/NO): NO